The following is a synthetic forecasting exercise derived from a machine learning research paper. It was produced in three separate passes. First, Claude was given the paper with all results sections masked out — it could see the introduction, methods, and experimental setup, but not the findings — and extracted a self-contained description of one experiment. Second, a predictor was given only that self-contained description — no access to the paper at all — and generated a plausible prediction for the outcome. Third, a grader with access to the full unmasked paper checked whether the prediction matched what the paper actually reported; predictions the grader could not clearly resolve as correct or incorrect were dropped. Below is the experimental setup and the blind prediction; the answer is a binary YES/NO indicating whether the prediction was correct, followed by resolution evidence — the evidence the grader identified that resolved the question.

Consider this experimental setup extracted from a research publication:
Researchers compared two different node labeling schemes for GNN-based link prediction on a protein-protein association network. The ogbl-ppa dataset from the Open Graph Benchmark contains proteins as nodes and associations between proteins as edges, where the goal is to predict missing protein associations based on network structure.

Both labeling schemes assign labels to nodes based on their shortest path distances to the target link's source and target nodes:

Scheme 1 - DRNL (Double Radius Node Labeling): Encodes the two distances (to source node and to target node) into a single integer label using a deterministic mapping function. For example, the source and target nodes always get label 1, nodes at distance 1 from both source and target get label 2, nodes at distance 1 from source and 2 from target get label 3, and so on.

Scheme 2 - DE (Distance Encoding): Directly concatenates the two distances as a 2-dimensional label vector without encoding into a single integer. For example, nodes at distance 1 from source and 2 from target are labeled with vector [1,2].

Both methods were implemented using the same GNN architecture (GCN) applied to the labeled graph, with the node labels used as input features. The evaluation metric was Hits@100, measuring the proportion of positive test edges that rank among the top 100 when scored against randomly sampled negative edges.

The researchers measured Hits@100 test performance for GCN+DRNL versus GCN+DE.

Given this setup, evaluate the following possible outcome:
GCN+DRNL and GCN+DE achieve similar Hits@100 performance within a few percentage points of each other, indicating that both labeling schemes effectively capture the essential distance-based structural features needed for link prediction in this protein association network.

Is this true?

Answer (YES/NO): NO